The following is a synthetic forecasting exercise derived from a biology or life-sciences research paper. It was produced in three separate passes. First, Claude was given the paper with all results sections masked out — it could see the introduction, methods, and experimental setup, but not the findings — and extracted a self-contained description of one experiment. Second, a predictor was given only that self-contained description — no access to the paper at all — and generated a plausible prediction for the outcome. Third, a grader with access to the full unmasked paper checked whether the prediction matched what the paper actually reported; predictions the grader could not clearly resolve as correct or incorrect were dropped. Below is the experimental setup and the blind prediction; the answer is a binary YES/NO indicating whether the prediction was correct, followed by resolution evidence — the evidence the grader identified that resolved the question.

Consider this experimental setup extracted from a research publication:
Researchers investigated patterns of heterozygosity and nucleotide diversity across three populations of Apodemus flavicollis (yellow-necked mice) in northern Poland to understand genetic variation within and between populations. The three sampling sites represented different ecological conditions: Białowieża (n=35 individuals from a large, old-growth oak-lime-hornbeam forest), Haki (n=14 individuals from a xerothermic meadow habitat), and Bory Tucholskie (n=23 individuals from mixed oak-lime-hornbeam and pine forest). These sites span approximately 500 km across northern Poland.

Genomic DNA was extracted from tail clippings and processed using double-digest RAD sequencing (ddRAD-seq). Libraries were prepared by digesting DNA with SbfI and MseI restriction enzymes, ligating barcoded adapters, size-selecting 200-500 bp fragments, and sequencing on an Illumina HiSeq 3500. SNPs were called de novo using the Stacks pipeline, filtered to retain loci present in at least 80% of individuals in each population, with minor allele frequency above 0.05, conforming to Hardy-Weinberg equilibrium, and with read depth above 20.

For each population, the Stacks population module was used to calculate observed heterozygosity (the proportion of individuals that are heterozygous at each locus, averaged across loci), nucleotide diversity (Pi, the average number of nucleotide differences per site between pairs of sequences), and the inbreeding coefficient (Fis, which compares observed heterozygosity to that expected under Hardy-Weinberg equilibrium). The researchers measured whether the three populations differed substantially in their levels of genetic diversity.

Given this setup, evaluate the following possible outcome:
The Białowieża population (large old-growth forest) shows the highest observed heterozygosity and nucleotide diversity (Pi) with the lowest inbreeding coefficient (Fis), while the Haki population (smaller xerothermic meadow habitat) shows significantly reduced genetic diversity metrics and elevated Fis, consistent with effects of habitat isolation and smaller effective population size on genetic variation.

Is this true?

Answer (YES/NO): NO